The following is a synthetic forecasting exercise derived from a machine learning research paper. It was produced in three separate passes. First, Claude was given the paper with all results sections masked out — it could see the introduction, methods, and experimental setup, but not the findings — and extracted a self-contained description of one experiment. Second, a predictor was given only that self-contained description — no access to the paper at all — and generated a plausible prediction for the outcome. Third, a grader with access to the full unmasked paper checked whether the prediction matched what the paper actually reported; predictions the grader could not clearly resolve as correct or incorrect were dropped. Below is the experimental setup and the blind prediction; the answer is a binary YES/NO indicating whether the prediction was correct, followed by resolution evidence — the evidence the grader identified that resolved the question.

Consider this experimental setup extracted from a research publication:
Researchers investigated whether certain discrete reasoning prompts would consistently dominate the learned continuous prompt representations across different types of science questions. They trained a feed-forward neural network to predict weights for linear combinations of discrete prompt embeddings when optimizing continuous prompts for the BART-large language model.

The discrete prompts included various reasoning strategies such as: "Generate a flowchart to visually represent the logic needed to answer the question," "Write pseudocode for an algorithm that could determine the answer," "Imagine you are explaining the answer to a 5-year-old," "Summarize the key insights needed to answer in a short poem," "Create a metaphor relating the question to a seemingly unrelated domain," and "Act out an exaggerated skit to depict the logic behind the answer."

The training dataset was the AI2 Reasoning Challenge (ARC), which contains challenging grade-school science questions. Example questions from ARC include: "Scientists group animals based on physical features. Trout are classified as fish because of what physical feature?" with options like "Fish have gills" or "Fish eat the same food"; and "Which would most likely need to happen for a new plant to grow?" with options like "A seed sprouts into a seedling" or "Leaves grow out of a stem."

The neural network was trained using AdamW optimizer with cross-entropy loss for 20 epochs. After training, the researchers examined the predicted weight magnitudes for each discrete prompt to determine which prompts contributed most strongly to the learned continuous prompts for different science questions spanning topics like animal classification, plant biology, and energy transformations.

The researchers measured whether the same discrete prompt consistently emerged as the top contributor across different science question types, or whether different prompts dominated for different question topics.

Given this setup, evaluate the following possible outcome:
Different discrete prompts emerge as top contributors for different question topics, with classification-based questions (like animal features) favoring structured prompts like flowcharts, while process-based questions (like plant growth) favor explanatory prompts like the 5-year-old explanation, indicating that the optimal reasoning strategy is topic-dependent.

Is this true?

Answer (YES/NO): NO